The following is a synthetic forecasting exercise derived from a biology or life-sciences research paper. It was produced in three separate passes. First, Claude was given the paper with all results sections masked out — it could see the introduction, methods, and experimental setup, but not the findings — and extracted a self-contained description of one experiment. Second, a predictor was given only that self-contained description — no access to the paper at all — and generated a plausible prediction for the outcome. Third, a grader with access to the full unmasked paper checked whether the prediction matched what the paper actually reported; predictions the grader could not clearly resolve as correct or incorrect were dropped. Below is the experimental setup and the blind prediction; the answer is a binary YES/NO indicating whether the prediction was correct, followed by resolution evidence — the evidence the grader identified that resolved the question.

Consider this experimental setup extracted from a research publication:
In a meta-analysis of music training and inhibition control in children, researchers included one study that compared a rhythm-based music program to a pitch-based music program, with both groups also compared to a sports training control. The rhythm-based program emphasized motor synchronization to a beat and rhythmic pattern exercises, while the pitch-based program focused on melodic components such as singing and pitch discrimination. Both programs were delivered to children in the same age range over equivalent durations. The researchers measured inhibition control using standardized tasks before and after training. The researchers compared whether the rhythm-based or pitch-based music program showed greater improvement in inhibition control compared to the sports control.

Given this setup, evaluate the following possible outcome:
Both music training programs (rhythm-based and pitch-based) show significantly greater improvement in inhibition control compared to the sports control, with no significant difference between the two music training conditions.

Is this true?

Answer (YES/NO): NO